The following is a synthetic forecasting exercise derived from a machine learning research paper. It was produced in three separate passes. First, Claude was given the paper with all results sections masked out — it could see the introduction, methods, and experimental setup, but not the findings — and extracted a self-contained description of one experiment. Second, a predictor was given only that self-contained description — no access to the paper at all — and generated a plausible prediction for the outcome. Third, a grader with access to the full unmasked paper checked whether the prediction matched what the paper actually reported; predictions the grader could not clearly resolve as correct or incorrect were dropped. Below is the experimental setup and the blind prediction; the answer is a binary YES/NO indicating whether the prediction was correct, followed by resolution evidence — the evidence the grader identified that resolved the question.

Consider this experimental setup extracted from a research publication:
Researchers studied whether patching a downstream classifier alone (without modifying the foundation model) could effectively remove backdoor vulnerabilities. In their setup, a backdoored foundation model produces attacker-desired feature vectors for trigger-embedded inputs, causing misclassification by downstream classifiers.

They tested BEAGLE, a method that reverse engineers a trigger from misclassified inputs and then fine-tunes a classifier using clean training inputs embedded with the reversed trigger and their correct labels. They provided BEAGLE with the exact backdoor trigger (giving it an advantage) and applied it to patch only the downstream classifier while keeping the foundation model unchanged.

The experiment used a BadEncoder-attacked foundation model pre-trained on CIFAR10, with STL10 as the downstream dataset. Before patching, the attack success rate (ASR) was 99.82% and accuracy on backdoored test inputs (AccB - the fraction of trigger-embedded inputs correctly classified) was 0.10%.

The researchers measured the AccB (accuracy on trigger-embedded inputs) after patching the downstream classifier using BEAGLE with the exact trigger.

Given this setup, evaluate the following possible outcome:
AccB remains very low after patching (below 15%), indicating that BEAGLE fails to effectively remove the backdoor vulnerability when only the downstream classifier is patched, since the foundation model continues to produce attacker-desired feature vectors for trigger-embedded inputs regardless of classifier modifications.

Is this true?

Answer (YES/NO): NO